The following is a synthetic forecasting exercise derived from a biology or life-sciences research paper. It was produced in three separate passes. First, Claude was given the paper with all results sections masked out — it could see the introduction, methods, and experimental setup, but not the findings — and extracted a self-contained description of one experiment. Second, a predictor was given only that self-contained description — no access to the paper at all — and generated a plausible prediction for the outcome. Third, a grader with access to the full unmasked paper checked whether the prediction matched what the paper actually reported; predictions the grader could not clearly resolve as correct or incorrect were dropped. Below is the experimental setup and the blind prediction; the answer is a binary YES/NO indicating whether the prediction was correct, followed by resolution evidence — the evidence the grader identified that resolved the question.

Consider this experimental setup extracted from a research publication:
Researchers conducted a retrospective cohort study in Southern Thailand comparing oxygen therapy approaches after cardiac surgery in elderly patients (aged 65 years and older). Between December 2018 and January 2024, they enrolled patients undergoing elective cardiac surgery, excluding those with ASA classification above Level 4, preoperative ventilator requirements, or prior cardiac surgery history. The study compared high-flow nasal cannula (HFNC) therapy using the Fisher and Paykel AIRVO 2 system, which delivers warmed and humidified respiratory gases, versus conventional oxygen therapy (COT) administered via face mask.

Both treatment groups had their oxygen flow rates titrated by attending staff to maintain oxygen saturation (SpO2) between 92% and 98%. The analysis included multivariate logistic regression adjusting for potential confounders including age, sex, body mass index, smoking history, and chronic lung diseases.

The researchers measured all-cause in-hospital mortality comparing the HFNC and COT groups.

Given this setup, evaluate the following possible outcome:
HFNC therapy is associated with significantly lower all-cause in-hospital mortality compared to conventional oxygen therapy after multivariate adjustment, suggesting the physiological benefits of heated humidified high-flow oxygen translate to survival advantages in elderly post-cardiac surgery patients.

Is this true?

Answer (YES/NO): NO